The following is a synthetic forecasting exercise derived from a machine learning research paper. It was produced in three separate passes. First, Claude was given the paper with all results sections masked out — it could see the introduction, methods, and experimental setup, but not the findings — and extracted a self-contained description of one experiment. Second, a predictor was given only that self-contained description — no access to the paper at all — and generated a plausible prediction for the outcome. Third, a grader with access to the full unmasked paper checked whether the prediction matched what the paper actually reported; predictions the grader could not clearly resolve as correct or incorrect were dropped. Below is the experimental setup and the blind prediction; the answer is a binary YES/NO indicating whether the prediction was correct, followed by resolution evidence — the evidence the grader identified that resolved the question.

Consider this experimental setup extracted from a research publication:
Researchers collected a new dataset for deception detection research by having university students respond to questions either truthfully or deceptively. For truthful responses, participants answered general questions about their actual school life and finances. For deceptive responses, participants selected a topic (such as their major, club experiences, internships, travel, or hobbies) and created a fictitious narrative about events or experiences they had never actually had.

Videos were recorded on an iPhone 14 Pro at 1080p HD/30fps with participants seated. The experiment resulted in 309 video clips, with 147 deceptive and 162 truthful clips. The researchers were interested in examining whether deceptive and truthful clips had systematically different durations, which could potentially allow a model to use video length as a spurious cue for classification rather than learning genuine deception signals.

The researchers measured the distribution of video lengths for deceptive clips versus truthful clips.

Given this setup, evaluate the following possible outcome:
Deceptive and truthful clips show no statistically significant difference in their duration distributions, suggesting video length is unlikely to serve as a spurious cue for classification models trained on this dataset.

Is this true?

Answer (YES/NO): YES